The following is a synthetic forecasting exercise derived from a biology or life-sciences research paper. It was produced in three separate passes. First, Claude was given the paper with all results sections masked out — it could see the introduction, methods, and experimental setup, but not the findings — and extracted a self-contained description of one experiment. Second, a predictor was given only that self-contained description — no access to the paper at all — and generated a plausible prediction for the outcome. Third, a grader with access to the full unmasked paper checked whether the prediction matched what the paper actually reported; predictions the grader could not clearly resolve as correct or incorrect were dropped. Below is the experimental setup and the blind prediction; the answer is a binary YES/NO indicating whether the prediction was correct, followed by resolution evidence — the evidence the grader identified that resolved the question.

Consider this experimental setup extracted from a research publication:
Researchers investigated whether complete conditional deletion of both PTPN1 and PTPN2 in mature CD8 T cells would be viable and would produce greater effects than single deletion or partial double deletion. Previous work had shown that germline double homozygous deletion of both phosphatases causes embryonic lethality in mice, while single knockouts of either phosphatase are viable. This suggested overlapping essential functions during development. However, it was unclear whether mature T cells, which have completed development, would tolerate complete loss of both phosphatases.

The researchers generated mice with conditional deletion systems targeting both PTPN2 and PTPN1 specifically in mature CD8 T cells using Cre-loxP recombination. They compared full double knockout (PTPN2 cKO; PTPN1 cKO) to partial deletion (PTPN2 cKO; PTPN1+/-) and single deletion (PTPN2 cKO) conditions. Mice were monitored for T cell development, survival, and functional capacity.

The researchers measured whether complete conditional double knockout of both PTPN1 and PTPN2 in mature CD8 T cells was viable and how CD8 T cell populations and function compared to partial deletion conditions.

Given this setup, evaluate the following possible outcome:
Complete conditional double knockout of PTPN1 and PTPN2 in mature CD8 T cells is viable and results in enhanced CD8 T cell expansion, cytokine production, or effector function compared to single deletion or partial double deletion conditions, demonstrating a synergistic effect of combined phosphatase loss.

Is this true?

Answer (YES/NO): NO